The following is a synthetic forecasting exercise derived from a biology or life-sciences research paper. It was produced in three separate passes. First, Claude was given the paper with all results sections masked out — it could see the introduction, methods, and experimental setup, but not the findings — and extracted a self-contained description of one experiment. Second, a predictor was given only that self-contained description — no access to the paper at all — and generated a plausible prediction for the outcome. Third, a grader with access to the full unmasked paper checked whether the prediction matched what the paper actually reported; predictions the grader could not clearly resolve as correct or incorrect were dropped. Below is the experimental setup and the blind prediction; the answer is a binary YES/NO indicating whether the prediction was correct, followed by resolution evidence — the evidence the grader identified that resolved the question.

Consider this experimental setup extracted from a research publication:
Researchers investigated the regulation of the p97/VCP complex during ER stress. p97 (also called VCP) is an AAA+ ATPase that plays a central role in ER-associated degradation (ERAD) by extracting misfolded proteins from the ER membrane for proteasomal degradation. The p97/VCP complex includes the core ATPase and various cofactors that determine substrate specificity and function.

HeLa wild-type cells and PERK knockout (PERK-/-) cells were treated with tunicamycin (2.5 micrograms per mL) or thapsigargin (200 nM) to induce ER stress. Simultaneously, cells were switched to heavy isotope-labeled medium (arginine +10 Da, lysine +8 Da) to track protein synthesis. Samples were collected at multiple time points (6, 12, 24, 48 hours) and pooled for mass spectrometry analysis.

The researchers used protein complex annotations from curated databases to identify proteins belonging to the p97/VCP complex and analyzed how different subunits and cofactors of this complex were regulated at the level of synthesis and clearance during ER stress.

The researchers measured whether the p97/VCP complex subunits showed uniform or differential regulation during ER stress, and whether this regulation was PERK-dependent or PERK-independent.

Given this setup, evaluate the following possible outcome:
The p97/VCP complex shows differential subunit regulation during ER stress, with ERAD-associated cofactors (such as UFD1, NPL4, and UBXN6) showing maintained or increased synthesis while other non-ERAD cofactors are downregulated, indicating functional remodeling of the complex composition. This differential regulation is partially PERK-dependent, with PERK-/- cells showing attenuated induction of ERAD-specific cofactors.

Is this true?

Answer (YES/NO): NO